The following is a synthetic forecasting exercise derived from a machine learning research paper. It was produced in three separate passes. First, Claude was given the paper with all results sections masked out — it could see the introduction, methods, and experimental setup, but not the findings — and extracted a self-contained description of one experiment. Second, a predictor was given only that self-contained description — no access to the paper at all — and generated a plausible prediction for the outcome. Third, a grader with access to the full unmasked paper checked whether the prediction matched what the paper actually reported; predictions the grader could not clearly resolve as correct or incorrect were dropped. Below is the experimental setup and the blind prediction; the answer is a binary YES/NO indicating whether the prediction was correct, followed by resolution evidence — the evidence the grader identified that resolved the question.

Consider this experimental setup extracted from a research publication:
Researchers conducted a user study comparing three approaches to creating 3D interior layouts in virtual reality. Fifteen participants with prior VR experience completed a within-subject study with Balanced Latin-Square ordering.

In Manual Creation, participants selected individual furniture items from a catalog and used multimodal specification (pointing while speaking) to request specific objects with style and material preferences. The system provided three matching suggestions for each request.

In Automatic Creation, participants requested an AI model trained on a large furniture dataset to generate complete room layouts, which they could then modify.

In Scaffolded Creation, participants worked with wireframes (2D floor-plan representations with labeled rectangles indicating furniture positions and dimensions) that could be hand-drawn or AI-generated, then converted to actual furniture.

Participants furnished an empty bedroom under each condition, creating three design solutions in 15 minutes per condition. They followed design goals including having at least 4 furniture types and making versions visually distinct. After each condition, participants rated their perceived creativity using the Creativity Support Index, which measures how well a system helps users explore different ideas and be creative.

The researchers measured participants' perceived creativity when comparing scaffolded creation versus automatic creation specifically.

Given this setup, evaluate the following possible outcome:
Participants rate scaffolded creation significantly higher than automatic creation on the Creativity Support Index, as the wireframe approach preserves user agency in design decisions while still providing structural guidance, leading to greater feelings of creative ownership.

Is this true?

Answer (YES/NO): NO